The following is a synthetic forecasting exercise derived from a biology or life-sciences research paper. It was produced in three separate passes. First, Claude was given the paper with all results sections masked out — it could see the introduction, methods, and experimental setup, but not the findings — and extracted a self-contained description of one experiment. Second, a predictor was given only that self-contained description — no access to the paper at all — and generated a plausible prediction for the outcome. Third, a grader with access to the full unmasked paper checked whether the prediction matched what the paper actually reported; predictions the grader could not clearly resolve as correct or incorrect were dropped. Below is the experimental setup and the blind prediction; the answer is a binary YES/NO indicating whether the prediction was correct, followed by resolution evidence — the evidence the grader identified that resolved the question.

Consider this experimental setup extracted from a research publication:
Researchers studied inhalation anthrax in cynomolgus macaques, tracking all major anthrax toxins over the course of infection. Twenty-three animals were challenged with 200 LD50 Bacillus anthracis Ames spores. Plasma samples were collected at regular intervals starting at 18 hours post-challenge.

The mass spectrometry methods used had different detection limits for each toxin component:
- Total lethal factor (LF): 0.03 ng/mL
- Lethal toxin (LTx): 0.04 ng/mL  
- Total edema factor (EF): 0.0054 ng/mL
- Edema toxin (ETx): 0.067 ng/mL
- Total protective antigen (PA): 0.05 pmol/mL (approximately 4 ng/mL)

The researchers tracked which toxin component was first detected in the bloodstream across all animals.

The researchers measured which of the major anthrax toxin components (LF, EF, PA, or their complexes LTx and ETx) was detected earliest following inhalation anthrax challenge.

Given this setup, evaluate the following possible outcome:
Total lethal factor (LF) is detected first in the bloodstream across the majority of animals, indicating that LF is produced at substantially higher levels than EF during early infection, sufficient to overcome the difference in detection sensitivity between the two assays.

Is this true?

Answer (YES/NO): YES